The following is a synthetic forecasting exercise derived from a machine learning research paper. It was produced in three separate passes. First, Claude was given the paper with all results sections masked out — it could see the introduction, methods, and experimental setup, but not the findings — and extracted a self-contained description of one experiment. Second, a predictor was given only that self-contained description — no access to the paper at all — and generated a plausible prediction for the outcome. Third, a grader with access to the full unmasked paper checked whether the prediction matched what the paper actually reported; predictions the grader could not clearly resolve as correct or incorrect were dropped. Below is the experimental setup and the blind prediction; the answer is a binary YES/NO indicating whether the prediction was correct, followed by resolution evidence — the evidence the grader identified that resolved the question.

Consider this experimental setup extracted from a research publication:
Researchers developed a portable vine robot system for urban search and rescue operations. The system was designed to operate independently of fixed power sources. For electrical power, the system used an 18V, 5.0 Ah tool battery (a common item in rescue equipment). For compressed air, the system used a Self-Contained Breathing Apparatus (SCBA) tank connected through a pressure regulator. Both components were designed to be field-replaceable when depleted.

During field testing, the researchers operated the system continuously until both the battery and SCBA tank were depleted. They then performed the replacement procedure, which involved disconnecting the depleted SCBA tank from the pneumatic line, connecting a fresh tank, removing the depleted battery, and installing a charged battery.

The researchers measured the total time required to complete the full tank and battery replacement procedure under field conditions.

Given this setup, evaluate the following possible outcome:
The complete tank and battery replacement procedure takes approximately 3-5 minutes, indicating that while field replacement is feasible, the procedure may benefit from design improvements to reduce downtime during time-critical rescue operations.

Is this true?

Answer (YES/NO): NO